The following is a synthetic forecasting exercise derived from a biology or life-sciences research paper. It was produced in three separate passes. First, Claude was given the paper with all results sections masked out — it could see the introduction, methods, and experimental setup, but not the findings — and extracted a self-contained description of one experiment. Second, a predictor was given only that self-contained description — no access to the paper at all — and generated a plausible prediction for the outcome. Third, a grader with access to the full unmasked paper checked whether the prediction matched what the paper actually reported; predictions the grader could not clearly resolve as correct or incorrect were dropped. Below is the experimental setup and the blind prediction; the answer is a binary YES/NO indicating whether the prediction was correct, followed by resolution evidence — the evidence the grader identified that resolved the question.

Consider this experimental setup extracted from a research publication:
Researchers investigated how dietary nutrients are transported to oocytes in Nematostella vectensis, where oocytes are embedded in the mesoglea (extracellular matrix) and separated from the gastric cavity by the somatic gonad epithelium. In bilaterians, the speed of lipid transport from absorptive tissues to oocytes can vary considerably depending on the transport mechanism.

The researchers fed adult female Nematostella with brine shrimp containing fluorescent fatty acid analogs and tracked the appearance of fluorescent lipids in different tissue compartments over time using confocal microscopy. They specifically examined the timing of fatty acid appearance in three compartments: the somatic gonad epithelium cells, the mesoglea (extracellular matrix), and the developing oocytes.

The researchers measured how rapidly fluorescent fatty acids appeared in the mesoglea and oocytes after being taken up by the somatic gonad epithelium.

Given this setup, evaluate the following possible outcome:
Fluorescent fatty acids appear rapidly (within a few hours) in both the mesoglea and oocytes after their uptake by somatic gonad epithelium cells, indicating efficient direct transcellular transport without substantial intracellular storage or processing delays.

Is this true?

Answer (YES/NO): NO